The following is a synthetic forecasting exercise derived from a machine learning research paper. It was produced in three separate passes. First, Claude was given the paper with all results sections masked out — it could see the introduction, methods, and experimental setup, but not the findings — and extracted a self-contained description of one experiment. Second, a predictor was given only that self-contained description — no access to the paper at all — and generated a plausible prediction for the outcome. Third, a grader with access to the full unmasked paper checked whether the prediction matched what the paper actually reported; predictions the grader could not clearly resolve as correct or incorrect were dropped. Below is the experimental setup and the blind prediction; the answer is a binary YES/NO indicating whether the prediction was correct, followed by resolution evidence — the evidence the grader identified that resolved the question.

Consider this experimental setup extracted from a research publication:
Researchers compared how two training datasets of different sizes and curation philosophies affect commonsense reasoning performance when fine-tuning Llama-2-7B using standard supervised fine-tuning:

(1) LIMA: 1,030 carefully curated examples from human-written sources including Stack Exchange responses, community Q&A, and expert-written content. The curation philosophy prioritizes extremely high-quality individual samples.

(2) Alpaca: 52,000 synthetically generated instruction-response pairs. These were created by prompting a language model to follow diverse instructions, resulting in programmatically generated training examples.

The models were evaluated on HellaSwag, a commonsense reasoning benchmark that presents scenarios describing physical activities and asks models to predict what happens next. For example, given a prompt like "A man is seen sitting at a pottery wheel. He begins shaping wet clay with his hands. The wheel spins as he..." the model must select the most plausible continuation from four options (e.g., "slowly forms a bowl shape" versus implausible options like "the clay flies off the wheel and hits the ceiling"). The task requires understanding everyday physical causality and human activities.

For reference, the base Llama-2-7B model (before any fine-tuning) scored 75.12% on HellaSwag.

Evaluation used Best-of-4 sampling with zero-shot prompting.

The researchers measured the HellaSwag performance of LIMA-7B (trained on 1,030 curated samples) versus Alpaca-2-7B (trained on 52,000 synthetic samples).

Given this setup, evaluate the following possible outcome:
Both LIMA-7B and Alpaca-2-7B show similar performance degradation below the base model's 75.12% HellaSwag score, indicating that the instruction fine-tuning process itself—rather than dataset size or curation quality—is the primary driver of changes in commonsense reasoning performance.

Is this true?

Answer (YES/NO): NO